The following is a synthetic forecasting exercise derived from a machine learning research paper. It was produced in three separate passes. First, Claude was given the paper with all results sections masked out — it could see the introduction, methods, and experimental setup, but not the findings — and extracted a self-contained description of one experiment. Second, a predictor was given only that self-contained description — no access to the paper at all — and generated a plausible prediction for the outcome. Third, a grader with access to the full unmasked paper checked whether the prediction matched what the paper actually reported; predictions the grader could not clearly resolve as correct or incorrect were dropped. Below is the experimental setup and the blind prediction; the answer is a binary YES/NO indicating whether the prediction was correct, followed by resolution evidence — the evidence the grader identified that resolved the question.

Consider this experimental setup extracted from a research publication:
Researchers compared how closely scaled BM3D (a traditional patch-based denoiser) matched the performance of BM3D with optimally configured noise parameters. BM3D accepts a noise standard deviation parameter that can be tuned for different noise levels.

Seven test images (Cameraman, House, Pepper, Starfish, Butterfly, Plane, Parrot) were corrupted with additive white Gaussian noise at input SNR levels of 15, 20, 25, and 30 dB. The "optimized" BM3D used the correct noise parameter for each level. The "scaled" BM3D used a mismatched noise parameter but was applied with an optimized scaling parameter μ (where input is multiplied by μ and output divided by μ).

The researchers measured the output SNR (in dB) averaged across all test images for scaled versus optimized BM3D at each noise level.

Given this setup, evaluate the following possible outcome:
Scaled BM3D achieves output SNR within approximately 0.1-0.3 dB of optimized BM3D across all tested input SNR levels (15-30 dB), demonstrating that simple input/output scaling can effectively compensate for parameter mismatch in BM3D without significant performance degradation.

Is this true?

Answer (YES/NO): NO